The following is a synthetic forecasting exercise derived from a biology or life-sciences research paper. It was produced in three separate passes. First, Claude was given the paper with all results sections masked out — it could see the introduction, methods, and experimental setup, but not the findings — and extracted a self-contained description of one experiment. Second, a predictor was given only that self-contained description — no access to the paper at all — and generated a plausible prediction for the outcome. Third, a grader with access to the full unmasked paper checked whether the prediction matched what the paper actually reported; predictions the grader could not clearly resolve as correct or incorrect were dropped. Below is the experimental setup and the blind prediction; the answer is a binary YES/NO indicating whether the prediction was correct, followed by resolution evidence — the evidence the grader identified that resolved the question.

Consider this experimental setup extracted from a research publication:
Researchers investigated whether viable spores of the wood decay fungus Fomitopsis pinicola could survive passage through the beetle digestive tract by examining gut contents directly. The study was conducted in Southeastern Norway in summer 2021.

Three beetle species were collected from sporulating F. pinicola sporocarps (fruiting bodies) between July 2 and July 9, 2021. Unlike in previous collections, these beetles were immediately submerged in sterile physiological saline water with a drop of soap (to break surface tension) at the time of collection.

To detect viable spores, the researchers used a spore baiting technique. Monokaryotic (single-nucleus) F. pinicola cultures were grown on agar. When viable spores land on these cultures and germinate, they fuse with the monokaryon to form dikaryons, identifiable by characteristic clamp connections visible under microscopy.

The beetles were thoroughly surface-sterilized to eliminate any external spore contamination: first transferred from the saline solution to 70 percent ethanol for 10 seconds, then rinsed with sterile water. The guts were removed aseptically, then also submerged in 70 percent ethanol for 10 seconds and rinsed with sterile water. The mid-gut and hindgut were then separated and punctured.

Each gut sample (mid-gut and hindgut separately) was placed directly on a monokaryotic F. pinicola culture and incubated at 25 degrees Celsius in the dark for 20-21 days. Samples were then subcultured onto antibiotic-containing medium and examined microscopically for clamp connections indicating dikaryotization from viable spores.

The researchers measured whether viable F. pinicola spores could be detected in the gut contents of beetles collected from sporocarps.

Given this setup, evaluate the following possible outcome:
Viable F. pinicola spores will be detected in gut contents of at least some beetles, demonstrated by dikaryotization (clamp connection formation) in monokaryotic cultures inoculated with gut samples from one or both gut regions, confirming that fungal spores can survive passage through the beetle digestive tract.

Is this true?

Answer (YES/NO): YES